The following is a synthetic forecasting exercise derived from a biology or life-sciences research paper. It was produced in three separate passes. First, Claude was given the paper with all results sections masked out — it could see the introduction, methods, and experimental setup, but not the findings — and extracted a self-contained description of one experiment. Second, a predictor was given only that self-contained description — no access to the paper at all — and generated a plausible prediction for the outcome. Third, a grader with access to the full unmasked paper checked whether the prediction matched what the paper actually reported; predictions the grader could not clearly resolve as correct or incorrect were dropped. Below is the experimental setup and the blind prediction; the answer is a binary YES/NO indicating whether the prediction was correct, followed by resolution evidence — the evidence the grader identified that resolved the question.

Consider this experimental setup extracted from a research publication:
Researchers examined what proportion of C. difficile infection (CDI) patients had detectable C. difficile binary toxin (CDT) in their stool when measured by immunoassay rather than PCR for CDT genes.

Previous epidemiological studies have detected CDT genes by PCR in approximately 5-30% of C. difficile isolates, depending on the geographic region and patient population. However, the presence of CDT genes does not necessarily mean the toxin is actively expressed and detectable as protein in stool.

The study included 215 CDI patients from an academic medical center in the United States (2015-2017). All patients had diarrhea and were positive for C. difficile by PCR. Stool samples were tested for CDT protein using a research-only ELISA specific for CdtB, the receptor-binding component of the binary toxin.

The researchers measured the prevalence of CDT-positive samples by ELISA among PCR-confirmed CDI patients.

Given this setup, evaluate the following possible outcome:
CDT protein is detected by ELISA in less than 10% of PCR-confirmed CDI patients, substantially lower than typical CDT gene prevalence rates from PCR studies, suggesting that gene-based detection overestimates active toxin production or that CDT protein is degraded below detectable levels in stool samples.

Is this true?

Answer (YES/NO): NO